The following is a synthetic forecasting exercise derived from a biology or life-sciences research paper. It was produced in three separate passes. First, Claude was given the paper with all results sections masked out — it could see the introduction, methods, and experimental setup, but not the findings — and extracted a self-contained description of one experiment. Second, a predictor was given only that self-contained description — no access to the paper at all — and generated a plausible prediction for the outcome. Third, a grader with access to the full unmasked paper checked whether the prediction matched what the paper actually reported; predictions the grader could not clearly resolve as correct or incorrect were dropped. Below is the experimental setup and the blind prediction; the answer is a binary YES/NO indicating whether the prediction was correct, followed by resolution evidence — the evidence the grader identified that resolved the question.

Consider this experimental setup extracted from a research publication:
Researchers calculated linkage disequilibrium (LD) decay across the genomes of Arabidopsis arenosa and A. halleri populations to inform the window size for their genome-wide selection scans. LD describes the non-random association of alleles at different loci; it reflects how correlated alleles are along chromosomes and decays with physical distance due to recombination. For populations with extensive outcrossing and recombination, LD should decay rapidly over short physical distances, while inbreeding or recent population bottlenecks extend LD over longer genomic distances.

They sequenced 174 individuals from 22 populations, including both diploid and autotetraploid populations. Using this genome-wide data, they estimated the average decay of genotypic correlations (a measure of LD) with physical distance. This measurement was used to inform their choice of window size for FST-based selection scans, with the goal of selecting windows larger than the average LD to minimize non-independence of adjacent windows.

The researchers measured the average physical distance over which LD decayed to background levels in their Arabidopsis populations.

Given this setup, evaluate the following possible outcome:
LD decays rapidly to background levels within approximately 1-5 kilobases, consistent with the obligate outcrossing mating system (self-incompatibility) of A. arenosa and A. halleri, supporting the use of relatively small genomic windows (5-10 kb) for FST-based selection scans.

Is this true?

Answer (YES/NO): NO